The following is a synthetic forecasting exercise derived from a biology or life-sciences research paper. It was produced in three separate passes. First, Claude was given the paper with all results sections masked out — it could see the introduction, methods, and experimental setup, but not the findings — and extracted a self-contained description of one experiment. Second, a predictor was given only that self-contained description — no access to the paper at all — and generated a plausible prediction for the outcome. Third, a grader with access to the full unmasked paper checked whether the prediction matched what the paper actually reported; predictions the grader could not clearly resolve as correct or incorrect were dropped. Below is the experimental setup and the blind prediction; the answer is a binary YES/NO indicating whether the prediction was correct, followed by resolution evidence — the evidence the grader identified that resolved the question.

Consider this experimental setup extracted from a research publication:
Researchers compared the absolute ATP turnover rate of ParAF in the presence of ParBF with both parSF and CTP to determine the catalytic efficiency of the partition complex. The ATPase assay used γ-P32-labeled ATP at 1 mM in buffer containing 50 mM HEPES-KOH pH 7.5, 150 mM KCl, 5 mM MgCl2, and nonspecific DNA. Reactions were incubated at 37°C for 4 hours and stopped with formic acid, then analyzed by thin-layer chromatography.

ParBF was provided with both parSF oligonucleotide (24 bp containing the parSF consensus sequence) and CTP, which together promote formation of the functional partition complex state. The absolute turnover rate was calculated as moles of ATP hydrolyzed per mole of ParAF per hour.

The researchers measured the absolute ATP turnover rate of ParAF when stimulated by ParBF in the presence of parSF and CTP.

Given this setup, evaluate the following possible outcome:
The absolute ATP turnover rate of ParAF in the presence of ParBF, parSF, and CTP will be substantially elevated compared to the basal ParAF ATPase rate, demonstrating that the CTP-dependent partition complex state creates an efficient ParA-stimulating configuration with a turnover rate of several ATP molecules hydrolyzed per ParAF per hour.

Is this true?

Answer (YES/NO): YES